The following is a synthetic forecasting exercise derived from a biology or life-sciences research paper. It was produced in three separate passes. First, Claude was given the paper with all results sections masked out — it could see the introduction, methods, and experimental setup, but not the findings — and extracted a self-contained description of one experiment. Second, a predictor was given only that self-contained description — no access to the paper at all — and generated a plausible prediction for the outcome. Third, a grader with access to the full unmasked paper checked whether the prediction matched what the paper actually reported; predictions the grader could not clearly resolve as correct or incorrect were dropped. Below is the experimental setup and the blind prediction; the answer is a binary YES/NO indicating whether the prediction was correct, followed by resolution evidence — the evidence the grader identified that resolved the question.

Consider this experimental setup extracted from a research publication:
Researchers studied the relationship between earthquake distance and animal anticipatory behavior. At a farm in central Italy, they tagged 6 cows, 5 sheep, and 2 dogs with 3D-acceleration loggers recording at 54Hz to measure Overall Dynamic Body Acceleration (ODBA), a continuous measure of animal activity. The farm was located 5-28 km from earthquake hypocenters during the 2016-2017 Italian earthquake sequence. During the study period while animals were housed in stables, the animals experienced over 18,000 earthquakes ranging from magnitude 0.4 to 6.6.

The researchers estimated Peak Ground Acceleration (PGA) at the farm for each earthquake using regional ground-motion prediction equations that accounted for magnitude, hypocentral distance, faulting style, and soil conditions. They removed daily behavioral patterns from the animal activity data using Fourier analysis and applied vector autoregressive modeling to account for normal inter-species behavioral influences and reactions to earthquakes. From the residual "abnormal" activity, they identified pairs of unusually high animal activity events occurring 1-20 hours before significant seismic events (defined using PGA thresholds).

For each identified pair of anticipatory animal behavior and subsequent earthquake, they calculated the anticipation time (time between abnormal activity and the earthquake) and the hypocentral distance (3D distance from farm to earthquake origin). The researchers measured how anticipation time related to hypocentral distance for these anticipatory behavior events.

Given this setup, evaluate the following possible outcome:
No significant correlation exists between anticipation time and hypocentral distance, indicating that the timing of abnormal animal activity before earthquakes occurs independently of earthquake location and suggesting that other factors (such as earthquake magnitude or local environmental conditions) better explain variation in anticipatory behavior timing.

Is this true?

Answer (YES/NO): NO